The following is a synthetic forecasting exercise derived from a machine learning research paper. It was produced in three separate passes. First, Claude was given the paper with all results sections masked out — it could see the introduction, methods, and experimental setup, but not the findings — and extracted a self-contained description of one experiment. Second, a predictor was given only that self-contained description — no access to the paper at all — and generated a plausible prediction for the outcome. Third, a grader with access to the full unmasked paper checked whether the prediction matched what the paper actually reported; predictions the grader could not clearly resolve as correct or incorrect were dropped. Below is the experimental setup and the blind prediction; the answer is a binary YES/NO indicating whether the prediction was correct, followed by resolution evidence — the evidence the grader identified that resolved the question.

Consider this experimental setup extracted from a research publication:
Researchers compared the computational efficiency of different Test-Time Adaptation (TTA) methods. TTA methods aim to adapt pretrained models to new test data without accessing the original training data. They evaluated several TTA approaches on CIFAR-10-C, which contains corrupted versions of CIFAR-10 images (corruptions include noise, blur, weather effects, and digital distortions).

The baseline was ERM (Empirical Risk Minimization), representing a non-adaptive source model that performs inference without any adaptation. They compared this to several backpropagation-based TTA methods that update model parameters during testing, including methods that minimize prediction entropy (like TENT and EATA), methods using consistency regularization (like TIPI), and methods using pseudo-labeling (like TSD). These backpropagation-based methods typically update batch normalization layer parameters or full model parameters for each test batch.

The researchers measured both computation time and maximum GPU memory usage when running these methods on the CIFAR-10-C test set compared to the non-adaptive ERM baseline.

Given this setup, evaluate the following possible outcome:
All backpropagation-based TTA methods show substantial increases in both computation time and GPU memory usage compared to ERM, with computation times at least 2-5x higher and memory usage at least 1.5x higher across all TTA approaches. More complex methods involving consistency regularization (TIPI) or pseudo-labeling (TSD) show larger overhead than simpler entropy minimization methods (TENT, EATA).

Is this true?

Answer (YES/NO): NO